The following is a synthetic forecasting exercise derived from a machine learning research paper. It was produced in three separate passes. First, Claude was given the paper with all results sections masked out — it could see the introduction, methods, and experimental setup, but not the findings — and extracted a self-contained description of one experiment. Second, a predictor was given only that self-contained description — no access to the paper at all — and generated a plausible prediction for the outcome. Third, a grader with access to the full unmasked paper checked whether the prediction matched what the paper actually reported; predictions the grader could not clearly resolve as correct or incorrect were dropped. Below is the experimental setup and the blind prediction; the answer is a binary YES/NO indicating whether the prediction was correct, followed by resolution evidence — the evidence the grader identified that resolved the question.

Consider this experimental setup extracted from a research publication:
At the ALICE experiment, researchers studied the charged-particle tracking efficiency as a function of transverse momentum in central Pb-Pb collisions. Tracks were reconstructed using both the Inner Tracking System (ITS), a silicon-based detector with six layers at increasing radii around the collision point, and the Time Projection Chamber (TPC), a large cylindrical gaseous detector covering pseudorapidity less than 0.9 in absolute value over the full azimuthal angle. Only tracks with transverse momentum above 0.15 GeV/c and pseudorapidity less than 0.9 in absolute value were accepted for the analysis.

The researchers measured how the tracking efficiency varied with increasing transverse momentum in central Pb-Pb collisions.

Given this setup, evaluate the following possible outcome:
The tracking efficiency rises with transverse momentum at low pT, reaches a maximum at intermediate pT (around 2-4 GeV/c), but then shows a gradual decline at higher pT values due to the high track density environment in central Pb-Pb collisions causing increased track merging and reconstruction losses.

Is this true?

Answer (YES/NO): NO